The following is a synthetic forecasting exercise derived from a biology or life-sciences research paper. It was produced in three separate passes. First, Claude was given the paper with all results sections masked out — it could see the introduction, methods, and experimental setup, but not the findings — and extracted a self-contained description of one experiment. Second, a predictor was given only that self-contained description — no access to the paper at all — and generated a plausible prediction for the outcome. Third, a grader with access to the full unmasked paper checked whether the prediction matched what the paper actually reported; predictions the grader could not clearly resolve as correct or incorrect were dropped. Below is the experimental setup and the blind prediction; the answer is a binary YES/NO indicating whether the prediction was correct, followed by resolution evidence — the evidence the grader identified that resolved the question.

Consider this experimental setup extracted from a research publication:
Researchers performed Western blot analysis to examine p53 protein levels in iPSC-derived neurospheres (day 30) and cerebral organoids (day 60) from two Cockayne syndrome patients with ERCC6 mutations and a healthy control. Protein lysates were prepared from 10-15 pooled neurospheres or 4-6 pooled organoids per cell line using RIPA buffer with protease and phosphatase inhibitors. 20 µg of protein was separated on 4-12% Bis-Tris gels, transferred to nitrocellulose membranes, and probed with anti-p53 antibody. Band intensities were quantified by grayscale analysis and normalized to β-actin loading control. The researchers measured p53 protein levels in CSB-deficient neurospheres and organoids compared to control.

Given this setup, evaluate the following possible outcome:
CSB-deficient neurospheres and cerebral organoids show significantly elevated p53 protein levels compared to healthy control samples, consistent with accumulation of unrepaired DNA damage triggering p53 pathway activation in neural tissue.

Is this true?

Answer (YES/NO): NO